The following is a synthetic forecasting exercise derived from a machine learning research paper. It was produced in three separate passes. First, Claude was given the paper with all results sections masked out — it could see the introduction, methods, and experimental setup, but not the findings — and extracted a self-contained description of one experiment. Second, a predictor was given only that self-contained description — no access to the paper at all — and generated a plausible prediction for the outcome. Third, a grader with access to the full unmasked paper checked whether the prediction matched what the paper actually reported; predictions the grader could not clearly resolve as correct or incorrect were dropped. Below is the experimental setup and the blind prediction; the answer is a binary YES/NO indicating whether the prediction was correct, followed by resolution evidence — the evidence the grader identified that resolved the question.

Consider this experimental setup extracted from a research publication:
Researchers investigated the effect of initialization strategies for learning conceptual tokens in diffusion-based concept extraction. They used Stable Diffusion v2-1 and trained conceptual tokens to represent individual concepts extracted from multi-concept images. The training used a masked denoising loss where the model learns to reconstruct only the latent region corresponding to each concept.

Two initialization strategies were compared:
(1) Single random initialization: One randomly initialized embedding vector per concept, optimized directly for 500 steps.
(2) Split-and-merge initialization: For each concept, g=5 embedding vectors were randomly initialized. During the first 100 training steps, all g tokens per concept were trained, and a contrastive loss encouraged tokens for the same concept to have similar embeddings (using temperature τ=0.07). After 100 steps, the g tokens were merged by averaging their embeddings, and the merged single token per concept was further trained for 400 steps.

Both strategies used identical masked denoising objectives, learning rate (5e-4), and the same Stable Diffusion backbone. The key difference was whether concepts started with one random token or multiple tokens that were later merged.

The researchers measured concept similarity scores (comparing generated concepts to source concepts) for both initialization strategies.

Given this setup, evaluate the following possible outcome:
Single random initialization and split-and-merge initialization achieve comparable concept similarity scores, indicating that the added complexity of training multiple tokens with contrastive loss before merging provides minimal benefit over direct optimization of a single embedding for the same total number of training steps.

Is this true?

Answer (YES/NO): NO